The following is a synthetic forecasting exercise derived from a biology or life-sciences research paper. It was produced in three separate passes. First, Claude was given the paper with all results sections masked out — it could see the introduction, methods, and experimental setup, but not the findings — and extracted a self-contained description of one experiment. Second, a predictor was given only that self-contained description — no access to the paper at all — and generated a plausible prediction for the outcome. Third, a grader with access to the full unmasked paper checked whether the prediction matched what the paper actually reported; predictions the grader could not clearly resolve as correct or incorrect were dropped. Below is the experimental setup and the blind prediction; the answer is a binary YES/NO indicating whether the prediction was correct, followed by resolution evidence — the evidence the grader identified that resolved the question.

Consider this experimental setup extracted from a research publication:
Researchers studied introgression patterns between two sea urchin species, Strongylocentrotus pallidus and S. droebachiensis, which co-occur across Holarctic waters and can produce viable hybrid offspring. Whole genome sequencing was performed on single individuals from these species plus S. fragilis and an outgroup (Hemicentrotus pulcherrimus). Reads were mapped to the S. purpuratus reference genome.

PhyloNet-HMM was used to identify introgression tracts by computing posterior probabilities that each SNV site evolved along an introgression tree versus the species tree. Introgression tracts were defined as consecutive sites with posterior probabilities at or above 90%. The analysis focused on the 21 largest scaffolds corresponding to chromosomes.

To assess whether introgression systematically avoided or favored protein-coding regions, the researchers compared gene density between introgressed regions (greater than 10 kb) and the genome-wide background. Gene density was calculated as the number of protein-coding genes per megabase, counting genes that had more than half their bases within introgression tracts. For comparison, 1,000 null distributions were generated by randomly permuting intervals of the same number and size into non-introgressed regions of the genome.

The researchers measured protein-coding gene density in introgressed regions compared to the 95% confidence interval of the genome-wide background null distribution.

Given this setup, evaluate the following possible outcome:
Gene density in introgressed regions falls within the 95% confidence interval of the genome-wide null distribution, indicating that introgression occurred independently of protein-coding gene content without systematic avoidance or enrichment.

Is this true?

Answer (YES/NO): NO